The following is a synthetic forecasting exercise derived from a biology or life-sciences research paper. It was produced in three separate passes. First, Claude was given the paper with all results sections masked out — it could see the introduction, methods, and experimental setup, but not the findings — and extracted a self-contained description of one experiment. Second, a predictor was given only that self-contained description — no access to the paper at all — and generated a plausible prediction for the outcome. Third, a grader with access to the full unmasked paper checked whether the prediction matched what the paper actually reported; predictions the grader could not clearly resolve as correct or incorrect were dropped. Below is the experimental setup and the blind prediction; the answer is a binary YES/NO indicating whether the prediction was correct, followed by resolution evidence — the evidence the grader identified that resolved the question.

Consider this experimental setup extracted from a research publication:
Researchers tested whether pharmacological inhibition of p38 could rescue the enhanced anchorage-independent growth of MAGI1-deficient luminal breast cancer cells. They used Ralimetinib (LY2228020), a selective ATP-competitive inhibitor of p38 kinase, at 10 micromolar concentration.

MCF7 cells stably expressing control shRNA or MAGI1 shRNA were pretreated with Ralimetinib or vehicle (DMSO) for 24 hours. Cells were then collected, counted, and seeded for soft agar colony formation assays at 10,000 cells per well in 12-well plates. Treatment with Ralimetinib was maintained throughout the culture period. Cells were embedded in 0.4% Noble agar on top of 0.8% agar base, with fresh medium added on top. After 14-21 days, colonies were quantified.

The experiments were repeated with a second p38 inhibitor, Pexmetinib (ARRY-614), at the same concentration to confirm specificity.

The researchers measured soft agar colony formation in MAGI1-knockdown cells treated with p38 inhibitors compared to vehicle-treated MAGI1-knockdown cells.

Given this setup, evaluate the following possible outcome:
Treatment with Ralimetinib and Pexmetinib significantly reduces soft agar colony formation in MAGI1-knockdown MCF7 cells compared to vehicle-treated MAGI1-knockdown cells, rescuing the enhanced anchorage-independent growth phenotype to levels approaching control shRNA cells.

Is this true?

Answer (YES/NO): YES